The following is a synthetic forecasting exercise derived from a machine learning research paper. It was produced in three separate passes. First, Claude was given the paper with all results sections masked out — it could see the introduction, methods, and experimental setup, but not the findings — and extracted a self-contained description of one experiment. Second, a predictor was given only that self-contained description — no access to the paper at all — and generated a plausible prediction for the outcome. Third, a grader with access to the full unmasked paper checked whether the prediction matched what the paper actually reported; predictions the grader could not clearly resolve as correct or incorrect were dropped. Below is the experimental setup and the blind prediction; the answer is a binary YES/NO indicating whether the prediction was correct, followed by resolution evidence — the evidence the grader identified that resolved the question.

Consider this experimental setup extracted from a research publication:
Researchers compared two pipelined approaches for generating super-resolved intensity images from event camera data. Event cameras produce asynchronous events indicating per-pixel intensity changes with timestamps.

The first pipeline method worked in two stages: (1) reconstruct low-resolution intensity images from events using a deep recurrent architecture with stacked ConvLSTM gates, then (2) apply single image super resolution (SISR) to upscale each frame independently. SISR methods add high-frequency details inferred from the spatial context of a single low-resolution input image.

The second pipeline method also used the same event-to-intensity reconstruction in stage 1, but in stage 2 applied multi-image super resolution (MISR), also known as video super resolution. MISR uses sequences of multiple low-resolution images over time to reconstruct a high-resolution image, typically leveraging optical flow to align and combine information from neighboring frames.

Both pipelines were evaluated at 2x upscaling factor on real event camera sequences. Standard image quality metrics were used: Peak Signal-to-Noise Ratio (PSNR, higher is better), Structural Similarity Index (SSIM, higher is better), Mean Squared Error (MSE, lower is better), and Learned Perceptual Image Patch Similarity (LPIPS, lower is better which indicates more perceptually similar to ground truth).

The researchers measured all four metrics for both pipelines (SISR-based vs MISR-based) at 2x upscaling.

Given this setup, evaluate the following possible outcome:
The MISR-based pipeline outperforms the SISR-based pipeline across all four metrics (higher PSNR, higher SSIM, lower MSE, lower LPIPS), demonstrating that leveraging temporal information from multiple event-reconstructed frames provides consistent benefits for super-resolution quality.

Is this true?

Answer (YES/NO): YES